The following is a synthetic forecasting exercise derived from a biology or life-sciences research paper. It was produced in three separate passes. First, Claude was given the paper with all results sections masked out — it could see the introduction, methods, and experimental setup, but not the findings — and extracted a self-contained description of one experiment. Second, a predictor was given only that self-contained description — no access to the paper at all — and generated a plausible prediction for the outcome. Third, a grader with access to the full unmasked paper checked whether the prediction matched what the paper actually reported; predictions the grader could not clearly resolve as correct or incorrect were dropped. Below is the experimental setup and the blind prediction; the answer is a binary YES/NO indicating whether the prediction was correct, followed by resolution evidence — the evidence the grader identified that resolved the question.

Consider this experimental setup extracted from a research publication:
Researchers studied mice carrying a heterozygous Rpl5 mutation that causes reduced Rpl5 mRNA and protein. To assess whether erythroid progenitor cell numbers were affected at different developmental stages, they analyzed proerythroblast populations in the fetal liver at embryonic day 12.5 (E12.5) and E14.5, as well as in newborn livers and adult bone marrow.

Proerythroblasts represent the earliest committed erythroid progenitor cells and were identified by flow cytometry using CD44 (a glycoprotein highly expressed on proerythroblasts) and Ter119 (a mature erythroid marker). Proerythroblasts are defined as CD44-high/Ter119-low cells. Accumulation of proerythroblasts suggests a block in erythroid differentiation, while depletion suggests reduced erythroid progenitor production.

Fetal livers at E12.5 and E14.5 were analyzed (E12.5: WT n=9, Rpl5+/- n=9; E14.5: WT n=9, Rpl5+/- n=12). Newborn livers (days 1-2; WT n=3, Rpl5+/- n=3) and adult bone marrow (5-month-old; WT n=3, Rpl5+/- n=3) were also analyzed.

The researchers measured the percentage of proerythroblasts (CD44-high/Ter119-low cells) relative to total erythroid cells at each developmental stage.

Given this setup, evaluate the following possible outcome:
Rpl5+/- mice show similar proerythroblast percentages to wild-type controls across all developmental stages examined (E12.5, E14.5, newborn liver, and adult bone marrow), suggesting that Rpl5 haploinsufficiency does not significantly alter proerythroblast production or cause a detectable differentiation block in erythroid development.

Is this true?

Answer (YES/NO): NO